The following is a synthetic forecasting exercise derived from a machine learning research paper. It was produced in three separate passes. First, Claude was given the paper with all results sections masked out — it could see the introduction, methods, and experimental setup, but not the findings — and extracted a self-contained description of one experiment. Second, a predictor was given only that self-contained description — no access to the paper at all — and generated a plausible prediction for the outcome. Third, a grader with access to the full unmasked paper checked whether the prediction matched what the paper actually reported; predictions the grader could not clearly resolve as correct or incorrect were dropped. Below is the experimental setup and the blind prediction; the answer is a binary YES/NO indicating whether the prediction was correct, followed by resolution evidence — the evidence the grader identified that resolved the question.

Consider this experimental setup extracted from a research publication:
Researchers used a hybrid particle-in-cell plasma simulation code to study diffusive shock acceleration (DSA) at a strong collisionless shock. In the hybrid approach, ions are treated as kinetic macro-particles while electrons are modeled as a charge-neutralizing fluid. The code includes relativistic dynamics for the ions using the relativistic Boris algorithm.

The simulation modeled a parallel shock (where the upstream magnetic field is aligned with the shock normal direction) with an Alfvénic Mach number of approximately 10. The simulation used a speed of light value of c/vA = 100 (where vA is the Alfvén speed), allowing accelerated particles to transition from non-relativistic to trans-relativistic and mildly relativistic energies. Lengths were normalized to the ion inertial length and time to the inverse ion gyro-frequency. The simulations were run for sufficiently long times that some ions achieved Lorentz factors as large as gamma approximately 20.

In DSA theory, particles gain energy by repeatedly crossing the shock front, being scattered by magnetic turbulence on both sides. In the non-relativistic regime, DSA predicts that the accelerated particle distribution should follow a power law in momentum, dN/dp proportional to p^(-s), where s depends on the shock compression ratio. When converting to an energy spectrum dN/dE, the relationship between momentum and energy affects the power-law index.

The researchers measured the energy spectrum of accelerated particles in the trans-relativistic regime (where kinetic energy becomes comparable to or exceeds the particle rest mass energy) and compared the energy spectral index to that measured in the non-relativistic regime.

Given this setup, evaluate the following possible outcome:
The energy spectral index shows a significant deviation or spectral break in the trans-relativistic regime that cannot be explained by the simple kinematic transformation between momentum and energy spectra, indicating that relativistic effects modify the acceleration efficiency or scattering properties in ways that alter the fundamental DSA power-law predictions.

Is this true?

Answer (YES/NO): NO